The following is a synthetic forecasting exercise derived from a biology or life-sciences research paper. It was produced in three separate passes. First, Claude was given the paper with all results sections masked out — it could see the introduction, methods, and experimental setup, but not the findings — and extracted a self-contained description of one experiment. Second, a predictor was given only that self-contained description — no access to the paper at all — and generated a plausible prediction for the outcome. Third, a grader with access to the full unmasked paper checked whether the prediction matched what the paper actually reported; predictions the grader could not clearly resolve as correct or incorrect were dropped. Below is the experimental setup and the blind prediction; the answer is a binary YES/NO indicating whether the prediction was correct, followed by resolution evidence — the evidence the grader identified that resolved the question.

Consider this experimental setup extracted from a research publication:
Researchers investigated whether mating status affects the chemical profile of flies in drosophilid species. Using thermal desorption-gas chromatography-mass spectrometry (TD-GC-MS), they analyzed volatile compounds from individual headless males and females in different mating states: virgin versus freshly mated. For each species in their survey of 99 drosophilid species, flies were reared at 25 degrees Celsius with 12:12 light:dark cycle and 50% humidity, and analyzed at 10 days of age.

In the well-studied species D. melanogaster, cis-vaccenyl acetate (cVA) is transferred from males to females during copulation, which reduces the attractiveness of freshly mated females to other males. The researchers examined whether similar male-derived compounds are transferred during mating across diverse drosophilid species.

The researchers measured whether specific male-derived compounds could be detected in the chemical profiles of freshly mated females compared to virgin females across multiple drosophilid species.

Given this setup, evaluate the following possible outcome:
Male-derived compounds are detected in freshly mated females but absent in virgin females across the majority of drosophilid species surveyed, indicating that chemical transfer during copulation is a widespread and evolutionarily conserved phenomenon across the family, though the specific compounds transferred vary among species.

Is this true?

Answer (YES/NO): YES